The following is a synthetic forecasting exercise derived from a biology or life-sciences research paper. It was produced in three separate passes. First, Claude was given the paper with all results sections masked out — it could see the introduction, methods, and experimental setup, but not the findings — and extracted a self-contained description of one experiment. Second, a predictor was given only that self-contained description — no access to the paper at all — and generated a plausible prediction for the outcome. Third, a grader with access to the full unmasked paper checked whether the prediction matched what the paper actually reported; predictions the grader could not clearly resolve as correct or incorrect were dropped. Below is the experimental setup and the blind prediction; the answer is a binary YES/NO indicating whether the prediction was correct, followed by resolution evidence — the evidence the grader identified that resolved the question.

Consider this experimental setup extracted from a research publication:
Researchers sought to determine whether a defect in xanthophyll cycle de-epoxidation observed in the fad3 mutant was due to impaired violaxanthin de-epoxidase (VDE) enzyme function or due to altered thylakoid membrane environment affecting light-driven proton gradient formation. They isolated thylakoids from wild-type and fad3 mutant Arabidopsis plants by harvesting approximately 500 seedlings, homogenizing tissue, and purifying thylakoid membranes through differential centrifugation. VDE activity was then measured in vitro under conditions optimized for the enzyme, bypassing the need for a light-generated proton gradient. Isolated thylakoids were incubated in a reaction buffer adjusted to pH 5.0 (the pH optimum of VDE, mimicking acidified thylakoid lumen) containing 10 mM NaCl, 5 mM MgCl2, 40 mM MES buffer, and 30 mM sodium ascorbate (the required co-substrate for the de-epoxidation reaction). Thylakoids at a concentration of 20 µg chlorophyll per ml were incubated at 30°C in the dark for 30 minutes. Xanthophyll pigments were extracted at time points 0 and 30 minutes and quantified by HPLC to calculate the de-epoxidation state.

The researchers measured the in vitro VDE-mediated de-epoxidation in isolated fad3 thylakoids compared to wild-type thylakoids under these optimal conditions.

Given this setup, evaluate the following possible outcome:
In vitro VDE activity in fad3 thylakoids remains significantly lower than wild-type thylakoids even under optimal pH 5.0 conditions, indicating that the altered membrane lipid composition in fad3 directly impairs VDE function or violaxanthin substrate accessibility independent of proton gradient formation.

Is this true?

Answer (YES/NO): NO